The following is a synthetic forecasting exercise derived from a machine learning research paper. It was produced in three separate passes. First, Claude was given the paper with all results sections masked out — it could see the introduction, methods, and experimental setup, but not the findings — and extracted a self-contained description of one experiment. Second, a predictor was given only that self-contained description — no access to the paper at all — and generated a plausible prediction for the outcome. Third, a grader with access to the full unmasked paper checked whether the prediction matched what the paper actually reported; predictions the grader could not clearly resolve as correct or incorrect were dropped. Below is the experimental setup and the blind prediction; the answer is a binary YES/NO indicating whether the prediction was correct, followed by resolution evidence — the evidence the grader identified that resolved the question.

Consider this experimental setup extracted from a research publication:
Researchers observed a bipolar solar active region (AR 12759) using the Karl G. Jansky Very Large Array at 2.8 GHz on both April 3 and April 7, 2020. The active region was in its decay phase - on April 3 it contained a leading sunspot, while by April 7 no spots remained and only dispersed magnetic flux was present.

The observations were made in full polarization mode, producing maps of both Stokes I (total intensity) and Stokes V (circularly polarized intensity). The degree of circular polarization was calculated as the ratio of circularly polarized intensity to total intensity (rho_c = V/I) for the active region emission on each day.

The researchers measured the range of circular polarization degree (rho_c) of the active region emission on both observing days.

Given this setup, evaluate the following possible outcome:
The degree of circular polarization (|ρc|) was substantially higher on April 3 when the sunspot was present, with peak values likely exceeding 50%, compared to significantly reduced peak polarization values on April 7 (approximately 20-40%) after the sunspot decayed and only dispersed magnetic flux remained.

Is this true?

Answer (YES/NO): NO